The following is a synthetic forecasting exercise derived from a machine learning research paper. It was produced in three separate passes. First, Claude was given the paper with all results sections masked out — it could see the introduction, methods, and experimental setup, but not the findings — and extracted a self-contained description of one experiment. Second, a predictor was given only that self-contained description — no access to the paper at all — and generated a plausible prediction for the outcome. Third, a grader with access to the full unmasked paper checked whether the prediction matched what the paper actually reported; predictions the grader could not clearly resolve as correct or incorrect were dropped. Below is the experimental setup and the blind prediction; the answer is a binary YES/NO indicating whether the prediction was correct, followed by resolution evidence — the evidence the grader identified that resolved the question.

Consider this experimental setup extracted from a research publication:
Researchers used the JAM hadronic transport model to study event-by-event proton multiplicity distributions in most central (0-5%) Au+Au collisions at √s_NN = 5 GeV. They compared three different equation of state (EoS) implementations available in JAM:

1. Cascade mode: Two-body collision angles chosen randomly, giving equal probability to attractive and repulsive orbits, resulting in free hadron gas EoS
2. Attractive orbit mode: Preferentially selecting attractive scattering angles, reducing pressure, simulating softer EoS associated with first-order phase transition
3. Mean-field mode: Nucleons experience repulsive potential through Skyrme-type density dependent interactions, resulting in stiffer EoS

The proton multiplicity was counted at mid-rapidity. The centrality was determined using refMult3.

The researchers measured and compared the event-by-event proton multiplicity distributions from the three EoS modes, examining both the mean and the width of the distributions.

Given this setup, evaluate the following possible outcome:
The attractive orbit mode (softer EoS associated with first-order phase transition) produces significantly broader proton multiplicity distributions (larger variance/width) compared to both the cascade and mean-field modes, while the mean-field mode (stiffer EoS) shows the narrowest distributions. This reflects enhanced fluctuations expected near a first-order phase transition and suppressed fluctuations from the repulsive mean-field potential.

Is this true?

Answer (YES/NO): NO